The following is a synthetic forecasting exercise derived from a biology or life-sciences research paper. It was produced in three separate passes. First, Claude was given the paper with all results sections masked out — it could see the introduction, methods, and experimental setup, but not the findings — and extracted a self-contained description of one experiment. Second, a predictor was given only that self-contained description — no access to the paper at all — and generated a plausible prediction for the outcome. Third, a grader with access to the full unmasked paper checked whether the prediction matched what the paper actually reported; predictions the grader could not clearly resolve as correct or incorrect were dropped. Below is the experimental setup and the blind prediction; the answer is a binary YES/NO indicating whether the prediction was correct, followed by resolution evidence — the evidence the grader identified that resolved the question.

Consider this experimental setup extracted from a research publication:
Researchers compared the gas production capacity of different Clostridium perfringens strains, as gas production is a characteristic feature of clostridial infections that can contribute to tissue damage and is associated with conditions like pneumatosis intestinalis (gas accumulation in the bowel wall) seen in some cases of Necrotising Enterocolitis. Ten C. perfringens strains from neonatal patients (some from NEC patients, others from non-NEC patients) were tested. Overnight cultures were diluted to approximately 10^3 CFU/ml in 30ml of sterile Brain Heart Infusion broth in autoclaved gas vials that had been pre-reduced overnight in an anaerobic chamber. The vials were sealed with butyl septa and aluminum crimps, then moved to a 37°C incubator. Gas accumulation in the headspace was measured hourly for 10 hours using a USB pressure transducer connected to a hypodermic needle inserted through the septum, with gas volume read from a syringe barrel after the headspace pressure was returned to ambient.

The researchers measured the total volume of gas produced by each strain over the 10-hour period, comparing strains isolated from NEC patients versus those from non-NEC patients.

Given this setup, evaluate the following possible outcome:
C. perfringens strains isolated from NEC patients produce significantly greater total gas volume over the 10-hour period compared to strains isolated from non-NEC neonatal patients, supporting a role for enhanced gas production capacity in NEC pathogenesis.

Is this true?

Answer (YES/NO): YES